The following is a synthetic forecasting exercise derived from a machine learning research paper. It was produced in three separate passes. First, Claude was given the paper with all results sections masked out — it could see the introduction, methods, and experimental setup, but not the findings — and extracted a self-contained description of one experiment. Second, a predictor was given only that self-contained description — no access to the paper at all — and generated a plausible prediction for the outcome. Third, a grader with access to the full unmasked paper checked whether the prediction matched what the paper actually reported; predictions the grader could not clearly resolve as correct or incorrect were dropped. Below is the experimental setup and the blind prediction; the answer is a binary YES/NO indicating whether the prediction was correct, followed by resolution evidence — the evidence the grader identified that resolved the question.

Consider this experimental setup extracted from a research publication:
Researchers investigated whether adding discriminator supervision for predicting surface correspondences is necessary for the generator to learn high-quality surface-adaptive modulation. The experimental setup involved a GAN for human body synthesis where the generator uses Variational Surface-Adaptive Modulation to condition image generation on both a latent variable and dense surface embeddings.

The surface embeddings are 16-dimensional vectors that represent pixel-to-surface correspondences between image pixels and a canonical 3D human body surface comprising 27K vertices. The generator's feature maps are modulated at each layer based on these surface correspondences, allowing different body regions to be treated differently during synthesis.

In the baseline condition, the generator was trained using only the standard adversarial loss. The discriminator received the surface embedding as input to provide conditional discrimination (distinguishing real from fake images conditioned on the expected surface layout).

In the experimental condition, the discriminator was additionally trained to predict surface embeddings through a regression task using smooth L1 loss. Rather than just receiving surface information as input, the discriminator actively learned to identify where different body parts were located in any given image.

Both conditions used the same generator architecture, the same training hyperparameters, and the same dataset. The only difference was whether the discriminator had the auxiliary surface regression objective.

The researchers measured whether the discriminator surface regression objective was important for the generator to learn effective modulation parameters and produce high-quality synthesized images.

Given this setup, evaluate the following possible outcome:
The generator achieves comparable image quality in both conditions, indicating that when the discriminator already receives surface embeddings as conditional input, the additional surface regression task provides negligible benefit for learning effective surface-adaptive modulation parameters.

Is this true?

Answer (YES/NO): NO